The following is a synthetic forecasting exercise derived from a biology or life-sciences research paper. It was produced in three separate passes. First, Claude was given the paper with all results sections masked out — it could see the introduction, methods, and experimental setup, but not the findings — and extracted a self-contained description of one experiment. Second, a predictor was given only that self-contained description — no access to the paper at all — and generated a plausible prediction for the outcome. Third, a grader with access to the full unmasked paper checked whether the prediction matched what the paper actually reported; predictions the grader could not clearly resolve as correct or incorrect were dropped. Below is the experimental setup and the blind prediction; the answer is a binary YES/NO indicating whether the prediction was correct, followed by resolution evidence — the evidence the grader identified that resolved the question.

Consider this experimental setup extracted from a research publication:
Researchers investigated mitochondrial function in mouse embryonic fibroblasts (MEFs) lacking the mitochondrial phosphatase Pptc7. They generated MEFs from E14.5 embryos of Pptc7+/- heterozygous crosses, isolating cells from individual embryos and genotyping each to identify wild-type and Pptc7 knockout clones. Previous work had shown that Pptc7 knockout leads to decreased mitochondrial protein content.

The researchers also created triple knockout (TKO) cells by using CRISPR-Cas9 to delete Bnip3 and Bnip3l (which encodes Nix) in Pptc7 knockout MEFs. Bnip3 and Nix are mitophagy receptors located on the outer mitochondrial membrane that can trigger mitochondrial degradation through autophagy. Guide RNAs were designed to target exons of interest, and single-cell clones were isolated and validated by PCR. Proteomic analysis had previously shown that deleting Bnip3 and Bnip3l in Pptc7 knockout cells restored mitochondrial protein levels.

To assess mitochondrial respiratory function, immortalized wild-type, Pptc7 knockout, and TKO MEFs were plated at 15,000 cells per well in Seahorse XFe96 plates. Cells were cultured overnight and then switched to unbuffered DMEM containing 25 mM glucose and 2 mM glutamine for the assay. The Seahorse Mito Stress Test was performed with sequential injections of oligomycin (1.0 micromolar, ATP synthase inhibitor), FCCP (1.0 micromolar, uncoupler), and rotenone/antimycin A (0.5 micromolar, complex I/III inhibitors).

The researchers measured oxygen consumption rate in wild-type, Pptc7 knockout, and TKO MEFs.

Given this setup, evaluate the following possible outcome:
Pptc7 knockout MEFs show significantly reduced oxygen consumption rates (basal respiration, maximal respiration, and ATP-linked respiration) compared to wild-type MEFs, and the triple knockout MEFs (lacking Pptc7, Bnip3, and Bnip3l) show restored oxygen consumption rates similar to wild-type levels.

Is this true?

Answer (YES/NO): NO